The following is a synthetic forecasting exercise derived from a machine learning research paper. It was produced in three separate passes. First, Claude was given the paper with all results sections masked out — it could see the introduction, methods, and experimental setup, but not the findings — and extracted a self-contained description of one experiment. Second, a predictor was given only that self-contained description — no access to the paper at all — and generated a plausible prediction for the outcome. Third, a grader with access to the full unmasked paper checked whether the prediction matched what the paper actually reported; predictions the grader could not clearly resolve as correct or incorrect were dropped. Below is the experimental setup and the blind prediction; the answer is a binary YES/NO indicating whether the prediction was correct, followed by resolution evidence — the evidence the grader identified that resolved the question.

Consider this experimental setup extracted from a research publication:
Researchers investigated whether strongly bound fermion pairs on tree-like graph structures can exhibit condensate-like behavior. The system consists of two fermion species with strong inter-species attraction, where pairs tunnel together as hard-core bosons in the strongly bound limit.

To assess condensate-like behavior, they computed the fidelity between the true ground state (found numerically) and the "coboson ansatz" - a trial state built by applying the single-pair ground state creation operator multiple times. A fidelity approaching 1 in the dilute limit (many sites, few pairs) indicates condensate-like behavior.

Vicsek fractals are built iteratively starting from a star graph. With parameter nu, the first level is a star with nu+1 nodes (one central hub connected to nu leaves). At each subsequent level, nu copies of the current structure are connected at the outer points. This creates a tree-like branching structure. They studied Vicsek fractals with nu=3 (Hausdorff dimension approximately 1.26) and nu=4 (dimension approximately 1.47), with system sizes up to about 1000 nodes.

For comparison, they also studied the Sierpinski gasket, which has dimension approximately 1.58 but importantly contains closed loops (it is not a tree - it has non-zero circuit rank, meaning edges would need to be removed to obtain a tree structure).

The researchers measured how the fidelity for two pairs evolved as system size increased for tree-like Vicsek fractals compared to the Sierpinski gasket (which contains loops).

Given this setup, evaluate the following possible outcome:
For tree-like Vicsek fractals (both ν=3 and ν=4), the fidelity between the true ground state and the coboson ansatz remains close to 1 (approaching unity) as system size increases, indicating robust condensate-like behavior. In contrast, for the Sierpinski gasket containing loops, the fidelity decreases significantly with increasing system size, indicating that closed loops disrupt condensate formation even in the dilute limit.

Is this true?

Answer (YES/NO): NO